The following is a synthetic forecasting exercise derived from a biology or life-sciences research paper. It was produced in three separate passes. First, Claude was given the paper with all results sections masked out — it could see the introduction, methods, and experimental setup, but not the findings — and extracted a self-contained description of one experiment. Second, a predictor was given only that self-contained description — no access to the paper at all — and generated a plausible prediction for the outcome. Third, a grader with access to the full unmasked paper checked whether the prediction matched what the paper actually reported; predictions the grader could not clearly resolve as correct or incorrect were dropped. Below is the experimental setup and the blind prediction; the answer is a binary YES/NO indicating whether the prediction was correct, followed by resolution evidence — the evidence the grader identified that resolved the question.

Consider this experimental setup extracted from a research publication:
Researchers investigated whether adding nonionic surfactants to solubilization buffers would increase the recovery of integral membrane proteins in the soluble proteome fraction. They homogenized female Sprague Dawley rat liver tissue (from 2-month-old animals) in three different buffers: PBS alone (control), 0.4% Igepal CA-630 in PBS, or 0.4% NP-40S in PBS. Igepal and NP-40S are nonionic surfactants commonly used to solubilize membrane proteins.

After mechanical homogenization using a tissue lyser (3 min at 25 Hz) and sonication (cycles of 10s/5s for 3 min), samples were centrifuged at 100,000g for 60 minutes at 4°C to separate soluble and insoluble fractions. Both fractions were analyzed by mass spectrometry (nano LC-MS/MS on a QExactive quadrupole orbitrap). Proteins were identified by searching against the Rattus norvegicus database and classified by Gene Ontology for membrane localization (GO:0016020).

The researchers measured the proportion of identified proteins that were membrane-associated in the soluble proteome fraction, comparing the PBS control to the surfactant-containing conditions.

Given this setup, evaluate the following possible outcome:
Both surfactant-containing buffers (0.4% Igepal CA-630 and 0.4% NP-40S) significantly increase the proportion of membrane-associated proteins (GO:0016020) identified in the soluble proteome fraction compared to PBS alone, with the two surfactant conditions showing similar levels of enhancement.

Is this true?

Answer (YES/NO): NO